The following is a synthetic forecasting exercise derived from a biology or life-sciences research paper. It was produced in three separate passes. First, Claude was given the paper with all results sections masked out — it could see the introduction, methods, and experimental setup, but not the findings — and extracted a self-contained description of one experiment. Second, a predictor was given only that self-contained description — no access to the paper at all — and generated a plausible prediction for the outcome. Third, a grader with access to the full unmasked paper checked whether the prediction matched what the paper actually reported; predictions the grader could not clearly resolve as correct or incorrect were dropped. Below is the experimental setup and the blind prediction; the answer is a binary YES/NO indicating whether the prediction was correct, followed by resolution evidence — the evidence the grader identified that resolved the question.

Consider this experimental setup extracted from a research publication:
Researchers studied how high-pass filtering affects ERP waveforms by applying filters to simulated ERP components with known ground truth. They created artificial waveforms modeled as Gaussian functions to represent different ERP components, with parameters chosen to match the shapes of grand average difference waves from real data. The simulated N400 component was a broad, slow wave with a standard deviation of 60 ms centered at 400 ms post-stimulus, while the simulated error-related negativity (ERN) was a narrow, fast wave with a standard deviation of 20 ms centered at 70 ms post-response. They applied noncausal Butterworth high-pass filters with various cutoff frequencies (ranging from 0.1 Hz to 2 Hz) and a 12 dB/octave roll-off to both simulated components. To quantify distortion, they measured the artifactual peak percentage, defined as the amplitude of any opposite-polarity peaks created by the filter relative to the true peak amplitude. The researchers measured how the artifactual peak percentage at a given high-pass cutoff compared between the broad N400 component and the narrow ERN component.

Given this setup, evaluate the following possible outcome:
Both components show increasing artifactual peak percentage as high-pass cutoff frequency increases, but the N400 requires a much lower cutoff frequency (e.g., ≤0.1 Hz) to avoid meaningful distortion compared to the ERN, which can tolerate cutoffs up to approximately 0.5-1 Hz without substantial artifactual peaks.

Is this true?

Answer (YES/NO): NO